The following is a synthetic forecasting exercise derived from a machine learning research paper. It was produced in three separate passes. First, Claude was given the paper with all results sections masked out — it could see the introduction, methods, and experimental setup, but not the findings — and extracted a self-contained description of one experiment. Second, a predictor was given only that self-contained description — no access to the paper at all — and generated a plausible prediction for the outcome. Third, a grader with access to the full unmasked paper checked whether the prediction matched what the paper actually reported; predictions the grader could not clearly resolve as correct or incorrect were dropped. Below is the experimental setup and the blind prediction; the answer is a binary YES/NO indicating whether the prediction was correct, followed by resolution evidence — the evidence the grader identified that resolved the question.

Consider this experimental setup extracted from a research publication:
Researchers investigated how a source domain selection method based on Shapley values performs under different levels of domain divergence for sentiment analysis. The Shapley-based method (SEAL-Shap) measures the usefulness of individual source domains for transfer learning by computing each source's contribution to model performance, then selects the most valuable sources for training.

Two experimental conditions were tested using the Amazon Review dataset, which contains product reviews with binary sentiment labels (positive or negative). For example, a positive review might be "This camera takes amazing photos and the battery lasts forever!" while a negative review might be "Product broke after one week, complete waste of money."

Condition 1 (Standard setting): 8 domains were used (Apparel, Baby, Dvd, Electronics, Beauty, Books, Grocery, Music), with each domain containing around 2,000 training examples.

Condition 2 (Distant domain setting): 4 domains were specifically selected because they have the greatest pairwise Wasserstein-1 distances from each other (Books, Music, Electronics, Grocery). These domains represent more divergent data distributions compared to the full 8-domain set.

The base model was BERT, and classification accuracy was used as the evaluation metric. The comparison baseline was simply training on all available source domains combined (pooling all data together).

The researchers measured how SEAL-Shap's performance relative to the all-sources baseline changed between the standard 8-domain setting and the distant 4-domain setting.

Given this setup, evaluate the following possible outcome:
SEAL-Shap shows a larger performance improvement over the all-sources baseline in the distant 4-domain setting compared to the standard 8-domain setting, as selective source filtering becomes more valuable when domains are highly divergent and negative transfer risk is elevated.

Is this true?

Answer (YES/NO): NO